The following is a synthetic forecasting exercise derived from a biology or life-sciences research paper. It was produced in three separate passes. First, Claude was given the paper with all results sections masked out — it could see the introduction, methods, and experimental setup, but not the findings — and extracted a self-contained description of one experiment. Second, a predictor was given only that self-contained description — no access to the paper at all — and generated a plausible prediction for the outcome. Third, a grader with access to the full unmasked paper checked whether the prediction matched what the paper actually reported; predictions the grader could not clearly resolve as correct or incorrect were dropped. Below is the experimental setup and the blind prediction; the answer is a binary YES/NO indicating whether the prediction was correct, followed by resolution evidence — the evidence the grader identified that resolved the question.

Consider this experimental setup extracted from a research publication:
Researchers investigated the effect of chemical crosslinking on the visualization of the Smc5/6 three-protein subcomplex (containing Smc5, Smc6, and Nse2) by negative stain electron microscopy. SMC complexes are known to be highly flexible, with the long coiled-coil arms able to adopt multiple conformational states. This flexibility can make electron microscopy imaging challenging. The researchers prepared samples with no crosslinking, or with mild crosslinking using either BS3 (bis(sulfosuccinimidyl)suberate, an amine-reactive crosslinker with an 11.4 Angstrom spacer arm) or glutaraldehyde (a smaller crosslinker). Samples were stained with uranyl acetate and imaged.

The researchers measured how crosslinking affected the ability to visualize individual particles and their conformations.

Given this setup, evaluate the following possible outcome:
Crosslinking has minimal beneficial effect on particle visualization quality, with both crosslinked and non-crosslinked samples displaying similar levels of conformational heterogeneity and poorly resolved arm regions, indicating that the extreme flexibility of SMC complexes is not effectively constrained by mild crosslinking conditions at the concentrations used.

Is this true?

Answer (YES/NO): NO